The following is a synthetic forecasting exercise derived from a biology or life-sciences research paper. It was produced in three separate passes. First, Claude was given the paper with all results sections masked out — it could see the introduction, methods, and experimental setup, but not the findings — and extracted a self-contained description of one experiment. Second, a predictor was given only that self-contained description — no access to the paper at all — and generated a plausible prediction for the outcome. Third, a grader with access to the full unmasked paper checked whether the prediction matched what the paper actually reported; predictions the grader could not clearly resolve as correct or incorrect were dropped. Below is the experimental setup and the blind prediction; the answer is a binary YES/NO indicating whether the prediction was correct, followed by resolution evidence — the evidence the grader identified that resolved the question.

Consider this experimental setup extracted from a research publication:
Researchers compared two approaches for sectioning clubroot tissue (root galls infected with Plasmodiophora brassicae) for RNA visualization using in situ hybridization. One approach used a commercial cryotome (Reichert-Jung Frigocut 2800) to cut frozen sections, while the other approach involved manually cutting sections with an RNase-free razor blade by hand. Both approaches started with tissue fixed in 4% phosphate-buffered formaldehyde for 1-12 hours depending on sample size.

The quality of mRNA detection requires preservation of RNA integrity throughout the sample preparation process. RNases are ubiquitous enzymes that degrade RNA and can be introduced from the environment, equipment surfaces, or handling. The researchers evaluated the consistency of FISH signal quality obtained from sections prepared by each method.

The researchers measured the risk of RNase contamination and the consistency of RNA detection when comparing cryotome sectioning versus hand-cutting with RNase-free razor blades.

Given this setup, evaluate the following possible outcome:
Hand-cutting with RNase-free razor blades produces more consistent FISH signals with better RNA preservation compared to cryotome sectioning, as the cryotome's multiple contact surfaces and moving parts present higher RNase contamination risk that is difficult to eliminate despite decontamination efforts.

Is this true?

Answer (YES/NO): YES